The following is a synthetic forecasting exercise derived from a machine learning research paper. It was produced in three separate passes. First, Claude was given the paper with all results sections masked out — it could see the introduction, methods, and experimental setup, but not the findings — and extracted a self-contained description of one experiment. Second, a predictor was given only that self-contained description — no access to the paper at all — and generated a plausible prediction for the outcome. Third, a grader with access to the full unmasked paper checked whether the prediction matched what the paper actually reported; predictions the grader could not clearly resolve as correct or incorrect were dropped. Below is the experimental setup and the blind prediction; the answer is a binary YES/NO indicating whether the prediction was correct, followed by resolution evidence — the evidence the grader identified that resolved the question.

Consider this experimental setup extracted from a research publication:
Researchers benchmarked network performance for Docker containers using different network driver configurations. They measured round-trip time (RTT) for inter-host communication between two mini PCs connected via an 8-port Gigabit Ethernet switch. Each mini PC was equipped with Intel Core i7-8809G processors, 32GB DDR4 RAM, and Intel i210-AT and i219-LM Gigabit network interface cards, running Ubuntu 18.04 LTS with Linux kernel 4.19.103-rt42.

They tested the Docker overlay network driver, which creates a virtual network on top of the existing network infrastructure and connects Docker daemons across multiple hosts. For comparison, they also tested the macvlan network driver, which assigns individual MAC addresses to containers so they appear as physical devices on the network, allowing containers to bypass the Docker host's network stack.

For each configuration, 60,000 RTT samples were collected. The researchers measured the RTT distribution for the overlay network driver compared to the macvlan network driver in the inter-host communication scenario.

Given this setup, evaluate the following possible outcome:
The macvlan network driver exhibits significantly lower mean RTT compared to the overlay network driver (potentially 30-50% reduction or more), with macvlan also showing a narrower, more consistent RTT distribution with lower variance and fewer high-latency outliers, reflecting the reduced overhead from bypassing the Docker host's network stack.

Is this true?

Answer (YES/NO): NO